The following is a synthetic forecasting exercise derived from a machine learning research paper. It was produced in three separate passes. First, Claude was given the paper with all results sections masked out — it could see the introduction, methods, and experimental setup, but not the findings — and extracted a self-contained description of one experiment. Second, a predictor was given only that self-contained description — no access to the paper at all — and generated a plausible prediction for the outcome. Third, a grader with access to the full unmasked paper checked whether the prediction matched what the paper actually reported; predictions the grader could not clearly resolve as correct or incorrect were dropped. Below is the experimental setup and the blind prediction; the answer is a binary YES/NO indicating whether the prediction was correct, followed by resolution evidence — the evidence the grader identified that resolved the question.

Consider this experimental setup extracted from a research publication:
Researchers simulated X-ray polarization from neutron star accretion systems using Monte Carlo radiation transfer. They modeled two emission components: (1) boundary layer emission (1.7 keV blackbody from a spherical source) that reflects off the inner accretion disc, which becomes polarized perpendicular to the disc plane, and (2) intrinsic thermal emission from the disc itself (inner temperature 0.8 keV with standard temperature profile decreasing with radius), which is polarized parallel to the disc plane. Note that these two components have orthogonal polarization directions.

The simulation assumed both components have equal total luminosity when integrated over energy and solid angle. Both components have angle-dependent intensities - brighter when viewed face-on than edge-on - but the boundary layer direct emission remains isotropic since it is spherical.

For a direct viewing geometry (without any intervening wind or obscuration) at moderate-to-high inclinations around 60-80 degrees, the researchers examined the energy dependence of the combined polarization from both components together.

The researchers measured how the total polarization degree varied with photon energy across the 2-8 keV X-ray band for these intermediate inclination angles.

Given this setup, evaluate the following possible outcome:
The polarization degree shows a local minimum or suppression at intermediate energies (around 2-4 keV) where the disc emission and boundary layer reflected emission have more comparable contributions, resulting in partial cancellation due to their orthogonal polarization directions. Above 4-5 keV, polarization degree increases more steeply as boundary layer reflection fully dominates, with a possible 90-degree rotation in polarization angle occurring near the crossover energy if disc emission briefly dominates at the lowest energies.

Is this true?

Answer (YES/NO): NO